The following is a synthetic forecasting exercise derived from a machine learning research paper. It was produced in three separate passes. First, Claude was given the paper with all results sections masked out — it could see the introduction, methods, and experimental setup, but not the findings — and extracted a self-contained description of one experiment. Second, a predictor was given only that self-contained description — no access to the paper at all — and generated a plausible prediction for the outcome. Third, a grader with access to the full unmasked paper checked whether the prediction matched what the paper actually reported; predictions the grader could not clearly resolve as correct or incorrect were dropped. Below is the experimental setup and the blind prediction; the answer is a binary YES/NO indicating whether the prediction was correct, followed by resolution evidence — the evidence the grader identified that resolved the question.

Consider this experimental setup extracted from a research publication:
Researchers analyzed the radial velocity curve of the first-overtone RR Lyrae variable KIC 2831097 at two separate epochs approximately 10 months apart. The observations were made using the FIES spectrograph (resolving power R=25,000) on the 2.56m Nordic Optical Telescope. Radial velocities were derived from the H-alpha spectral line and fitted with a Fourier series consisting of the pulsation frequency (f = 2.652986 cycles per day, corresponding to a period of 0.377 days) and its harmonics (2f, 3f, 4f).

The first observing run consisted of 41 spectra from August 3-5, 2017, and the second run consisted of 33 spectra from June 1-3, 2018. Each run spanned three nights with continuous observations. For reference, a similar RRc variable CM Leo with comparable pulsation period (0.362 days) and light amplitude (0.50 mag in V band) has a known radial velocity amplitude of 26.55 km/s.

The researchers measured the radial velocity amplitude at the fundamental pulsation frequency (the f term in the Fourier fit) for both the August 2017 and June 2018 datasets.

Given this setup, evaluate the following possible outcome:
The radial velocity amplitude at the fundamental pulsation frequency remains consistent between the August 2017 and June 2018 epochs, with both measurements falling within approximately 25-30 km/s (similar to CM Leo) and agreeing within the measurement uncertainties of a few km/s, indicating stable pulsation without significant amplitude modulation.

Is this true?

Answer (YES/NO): NO